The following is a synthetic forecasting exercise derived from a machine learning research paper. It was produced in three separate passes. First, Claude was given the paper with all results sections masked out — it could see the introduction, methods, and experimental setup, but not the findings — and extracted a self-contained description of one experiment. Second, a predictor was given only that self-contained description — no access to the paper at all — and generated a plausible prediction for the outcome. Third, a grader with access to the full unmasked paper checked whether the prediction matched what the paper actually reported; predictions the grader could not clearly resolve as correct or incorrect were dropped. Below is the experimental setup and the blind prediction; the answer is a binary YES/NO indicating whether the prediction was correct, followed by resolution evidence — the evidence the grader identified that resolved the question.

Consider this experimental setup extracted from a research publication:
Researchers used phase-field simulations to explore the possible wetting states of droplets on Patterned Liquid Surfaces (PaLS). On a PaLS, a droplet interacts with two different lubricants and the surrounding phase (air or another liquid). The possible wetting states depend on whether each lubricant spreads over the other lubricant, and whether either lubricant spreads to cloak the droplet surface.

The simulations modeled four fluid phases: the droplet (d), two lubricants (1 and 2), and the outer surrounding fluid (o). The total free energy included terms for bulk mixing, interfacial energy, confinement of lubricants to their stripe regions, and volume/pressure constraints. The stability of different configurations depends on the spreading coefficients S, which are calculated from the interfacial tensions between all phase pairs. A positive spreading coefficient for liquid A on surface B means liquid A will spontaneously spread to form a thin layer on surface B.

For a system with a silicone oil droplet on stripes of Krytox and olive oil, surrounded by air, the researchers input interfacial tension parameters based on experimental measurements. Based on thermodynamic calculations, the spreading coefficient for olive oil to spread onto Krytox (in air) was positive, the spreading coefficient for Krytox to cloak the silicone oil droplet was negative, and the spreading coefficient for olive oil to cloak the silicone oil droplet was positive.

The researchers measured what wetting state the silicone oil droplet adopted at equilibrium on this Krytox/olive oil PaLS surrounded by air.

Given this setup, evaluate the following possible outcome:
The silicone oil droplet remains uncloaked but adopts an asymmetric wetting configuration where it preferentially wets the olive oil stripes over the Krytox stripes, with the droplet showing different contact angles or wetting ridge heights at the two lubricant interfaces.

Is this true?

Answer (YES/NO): NO